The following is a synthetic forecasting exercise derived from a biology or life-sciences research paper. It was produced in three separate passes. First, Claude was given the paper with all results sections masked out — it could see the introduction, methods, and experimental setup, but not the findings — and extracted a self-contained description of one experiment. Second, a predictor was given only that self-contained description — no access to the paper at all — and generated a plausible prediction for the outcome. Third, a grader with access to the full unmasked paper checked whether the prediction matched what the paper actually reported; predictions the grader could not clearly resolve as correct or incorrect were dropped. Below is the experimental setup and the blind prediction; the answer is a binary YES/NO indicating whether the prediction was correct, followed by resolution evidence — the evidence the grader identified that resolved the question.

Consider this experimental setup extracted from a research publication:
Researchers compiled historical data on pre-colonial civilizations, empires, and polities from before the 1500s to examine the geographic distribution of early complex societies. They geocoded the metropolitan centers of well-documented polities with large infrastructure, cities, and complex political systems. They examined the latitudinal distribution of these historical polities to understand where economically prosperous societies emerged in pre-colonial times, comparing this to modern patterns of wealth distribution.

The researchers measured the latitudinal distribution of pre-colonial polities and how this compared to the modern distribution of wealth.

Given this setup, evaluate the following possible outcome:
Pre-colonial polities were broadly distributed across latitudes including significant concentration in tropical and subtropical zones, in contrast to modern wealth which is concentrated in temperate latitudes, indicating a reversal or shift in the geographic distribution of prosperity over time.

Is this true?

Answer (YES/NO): YES